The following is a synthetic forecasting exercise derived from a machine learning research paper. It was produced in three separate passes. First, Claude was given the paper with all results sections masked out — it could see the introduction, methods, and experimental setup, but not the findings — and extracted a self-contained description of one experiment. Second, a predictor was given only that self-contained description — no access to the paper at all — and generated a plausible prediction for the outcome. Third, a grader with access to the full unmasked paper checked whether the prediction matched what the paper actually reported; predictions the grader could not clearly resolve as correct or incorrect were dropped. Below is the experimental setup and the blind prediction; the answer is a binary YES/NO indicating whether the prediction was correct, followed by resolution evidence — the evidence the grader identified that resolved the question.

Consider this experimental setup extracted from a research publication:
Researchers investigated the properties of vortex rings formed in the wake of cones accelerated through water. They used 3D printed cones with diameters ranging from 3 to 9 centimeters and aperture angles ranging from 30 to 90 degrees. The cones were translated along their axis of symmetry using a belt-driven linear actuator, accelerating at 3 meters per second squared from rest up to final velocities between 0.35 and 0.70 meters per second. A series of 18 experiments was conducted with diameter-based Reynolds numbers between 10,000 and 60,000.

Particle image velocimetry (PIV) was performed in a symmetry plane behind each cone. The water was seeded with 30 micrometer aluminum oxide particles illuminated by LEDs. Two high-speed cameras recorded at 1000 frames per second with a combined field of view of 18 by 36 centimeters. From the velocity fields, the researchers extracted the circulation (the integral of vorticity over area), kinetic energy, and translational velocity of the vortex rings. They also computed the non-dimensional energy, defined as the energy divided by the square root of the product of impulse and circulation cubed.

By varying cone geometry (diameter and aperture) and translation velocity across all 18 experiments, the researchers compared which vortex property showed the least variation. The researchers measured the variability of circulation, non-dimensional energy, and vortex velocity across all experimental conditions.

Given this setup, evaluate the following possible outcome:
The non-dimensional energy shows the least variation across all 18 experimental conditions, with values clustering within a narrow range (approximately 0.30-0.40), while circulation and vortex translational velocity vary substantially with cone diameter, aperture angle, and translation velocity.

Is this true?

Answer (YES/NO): NO